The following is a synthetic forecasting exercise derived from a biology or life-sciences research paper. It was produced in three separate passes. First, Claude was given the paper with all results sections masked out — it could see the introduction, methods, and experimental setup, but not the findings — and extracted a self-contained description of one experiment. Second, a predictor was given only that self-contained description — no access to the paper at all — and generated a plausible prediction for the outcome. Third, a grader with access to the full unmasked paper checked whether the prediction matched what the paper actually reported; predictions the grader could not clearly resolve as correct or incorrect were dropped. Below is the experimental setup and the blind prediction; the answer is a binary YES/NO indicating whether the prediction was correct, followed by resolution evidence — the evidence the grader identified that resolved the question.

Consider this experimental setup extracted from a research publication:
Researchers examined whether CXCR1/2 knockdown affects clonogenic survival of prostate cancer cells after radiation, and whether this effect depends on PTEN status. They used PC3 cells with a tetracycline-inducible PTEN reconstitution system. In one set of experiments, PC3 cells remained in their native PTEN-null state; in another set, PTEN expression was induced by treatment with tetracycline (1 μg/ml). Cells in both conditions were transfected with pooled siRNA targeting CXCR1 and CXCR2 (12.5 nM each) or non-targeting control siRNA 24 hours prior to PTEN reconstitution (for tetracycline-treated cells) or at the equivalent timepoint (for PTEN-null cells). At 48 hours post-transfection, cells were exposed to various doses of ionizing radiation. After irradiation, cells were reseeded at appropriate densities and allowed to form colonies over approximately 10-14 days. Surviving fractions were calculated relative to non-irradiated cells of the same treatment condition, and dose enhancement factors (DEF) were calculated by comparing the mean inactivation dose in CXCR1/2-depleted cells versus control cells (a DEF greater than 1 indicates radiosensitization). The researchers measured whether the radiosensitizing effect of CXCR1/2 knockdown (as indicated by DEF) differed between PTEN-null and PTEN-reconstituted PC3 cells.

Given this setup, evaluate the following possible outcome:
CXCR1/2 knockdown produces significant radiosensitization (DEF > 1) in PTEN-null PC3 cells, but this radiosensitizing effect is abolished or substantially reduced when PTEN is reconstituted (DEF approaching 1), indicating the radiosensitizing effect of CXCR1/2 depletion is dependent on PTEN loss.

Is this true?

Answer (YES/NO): YES